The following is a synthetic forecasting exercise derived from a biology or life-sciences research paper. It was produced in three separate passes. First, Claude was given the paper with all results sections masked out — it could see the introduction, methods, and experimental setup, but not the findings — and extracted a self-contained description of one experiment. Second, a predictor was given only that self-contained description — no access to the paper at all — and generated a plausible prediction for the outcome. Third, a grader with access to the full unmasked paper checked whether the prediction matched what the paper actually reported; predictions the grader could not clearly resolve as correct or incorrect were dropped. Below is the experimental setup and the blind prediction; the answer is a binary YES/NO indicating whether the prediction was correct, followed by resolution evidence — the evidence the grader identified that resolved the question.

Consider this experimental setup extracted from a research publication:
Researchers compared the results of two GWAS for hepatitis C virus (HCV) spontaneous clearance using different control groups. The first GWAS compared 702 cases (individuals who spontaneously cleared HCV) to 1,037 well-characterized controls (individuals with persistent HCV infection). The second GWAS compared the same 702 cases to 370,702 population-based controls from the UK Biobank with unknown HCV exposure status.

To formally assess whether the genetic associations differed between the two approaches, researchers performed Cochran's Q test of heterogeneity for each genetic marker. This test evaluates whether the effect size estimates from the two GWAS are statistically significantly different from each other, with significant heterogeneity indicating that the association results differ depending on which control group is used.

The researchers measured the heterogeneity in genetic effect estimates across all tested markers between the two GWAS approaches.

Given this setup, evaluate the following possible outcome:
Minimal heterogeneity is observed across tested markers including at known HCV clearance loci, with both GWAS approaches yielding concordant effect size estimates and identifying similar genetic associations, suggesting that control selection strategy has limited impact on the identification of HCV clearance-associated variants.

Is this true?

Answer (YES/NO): NO